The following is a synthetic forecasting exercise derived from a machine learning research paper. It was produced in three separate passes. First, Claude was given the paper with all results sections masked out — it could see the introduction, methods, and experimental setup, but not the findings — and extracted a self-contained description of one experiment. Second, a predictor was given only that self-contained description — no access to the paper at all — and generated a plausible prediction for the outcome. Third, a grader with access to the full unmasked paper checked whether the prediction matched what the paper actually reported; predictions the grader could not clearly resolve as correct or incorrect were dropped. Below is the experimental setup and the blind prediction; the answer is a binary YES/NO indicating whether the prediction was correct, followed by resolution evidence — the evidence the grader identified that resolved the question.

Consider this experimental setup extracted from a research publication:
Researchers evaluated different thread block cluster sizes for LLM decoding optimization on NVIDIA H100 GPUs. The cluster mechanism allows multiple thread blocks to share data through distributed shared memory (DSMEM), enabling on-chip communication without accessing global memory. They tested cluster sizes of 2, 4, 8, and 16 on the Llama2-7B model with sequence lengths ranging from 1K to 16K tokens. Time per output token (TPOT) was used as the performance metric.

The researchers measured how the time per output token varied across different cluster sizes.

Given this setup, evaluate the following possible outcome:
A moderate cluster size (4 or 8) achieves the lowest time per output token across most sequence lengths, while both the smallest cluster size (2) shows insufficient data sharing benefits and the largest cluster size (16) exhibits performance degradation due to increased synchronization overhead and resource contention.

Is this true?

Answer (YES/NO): NO